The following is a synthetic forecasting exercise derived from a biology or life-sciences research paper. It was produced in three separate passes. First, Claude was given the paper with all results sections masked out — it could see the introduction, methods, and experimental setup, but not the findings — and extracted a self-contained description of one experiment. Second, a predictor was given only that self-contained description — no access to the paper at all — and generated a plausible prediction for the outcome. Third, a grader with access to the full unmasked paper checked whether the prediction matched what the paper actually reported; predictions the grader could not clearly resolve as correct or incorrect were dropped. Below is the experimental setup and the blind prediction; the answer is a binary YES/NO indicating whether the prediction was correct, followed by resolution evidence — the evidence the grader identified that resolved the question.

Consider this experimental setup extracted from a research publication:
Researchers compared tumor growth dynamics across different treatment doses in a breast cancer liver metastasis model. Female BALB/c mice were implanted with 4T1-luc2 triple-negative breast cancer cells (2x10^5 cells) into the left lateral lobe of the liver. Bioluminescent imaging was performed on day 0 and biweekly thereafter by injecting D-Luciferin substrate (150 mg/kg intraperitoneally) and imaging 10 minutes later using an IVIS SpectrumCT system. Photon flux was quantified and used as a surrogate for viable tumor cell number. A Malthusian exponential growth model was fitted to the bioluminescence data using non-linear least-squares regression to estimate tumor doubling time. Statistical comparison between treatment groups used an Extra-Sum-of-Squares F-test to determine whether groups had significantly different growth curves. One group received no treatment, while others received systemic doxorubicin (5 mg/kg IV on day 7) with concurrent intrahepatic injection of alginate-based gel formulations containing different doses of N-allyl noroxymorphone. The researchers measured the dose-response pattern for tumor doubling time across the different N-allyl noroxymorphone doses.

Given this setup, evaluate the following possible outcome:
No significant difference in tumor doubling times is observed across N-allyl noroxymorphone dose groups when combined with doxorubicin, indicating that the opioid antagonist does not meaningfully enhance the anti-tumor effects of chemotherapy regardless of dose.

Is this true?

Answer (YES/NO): NO